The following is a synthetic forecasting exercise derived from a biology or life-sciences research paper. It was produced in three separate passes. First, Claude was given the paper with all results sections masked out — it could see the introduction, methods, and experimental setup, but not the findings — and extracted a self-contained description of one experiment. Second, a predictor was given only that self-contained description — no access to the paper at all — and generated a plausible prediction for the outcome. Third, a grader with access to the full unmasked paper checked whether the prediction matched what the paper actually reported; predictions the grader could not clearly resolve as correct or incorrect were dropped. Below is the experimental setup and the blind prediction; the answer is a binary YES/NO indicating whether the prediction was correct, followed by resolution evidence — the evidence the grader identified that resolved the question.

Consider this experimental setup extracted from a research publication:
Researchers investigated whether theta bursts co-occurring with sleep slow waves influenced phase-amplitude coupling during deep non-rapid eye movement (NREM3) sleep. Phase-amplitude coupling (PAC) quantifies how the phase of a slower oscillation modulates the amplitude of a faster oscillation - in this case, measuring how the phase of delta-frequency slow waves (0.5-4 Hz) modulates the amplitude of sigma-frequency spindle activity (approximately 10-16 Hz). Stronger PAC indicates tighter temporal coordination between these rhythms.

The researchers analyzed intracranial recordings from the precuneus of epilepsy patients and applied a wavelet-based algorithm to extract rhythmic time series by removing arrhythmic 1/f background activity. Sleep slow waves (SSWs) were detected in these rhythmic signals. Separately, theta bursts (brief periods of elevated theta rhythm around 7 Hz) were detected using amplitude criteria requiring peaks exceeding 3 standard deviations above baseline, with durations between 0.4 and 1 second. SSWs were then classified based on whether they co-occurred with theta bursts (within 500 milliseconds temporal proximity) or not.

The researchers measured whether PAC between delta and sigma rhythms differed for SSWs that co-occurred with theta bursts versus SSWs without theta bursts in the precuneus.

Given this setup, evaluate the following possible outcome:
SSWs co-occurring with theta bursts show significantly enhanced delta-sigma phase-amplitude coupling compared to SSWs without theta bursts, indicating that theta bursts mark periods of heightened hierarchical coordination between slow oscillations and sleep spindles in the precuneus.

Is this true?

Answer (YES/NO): YES